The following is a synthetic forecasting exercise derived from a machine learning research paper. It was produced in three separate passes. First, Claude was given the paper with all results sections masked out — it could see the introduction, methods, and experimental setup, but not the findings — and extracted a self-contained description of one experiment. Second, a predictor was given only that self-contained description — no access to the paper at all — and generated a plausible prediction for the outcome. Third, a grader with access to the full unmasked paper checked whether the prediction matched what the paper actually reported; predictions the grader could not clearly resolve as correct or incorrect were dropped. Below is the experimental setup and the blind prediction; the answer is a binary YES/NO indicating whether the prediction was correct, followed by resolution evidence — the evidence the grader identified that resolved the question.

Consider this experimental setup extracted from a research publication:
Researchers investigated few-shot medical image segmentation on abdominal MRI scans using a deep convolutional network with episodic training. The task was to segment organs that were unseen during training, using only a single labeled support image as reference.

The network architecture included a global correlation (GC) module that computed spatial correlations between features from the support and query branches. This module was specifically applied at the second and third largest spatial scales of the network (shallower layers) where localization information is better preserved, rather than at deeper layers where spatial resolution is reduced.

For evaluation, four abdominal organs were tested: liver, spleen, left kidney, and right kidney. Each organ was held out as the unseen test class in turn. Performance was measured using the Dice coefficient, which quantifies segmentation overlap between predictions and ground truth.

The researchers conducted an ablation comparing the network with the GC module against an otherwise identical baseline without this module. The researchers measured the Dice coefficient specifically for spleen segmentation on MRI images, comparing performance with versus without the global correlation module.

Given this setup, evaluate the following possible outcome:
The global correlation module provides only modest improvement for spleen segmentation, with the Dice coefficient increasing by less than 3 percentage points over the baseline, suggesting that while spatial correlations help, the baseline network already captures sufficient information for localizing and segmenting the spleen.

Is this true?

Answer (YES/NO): NO